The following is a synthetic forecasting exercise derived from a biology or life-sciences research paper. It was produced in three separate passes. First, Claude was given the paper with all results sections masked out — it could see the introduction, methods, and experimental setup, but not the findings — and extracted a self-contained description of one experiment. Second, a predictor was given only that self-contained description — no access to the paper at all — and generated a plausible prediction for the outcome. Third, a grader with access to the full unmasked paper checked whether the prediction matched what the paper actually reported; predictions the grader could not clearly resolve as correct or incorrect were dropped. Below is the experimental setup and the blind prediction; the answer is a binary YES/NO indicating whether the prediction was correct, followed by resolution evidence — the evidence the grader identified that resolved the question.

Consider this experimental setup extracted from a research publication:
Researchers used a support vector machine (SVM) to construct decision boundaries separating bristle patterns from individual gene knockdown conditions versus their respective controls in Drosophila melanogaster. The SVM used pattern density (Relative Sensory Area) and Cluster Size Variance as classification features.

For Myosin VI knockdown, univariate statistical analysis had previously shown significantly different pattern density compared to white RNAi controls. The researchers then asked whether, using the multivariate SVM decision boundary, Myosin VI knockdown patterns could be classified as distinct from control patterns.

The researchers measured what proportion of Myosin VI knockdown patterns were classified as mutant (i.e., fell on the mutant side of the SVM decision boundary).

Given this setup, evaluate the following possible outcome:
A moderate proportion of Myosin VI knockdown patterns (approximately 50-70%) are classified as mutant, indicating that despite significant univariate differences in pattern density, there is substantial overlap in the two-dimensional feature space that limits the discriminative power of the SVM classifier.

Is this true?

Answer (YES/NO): NO